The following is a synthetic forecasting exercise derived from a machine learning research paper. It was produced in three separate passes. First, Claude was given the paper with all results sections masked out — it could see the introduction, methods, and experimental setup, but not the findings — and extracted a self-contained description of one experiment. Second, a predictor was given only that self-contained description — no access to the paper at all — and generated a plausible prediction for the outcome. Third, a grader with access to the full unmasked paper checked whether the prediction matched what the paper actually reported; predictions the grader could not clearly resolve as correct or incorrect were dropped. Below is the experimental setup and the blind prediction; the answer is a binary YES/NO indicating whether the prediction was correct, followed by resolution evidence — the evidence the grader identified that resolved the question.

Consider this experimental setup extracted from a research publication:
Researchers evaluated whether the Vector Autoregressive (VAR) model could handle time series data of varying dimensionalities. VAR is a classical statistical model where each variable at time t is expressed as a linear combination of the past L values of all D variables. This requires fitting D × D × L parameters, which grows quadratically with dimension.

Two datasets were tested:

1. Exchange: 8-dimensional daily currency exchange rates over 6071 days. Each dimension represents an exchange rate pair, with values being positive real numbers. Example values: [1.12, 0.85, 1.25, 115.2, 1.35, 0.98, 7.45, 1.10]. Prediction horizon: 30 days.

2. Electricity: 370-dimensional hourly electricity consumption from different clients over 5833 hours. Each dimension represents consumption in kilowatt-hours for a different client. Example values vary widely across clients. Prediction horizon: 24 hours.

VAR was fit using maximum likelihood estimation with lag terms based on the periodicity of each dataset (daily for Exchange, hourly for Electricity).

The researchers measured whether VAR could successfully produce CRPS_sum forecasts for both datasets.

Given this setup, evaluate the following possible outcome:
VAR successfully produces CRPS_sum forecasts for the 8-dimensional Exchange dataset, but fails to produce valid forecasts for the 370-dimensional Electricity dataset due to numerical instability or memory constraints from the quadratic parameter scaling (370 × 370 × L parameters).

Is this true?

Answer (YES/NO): NO